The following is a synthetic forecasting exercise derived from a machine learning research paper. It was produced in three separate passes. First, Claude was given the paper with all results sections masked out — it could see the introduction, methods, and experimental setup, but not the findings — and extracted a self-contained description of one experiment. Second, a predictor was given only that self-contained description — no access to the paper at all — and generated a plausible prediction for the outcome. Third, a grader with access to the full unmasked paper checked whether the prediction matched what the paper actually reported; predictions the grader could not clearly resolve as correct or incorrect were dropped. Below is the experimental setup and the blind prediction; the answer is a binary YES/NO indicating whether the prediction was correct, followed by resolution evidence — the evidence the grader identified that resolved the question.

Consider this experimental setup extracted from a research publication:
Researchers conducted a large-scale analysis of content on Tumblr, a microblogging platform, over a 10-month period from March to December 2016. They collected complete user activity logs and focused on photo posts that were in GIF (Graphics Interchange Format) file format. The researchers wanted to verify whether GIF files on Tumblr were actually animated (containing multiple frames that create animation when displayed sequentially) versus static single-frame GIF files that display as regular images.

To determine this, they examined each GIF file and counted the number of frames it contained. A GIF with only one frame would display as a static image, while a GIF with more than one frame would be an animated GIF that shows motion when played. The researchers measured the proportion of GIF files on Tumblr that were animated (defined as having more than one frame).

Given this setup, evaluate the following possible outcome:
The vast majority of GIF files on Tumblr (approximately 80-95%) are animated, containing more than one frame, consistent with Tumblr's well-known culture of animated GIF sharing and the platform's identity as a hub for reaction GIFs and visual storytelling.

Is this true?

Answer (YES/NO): NO